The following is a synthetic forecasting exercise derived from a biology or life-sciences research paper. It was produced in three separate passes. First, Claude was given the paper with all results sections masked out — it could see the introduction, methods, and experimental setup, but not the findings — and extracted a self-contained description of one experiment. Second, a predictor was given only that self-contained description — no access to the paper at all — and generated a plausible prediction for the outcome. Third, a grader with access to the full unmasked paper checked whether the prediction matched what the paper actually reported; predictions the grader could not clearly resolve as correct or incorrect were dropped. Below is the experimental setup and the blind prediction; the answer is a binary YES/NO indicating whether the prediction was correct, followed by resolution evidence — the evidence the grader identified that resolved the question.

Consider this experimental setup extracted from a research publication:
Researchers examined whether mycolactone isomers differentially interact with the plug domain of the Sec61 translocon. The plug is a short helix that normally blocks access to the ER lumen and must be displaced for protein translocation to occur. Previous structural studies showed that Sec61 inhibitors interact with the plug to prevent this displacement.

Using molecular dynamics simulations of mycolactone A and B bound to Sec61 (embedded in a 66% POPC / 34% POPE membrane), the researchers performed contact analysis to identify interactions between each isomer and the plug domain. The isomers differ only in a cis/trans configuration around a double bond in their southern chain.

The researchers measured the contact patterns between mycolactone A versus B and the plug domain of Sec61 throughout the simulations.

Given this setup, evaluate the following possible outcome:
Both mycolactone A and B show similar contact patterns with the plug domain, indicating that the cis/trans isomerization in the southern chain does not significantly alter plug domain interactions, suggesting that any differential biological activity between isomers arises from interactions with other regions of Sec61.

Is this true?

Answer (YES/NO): NO